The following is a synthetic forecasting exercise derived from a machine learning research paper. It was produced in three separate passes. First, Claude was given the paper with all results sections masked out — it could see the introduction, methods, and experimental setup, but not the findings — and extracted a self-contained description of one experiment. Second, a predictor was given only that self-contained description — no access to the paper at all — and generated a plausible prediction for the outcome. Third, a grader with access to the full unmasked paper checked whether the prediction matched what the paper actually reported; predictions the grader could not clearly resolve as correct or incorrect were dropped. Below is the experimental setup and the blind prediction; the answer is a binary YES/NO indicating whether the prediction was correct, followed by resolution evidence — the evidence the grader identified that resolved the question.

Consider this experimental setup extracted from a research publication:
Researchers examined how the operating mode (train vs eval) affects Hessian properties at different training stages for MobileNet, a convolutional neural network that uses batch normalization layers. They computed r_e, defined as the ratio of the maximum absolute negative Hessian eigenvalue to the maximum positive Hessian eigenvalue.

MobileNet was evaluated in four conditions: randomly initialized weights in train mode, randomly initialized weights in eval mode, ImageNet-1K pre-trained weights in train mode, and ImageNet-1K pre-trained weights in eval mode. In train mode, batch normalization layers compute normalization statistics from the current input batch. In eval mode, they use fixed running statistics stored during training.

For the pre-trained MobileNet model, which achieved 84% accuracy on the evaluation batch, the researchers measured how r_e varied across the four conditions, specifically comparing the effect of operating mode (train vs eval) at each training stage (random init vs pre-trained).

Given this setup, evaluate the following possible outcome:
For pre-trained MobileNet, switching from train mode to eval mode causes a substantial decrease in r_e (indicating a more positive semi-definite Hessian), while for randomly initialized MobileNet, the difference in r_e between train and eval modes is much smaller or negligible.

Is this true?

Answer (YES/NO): NO